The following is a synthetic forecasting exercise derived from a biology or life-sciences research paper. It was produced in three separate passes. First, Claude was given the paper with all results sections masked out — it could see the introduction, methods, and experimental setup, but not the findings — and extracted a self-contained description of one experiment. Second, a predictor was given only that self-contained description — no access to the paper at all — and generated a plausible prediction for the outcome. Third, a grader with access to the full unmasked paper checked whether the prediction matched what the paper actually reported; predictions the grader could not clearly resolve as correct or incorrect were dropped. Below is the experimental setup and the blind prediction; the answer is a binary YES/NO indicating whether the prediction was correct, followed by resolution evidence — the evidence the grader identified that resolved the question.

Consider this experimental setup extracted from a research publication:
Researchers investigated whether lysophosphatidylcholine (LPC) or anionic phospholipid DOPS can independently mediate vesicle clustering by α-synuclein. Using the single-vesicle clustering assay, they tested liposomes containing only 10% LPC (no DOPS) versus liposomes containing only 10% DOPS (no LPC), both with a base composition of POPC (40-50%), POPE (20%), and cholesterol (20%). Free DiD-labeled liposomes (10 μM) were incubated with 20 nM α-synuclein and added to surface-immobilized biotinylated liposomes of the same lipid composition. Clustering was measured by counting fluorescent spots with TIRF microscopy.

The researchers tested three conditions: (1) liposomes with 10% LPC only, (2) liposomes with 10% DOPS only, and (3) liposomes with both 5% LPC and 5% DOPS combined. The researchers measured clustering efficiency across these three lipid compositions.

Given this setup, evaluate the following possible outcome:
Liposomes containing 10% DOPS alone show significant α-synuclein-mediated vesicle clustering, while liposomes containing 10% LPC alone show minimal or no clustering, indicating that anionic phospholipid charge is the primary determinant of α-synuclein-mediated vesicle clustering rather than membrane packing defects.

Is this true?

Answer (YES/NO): NO